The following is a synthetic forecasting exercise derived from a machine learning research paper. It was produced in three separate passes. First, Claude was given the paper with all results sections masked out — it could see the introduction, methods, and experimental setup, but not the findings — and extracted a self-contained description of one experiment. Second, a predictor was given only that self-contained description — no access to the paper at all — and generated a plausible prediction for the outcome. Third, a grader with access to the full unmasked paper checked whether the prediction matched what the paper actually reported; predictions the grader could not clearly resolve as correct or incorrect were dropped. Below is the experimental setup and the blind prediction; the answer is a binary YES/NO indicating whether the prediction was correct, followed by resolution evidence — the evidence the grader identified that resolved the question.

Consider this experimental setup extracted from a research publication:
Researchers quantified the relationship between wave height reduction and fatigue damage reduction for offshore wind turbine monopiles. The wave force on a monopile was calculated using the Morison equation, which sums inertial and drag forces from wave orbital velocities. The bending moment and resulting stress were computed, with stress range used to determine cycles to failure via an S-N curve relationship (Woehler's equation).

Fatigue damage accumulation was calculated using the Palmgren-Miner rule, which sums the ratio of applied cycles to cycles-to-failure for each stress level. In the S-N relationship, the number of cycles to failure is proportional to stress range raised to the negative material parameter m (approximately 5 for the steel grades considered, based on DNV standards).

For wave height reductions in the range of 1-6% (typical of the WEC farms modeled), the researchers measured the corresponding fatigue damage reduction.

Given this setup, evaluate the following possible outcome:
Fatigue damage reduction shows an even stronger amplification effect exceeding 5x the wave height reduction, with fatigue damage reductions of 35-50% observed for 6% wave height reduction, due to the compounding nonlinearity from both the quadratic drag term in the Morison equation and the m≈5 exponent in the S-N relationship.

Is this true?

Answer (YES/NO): NO